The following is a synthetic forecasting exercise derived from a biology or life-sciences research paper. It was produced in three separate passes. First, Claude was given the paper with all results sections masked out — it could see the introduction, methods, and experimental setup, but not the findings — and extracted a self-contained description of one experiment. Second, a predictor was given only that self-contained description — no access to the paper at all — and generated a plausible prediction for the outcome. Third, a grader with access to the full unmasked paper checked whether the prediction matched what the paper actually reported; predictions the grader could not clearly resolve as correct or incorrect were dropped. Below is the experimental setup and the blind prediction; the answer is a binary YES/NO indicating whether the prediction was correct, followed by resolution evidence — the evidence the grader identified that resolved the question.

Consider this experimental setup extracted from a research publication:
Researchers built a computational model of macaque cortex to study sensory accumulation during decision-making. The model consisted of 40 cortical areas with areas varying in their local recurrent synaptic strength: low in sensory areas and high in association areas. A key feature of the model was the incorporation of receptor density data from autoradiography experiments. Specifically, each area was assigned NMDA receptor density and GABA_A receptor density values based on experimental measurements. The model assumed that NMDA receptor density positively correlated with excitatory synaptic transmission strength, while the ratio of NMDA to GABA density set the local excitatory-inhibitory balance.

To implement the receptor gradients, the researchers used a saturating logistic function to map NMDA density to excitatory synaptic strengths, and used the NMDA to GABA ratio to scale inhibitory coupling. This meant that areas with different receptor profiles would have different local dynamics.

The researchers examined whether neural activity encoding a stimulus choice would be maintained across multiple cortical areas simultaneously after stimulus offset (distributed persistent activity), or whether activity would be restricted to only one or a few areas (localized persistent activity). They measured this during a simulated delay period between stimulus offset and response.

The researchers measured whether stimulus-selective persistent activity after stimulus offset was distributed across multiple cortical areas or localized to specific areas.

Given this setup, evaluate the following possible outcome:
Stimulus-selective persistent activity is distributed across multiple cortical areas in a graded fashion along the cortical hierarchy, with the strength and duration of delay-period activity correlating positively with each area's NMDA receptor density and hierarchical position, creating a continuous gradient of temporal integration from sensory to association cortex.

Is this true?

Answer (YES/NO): NO